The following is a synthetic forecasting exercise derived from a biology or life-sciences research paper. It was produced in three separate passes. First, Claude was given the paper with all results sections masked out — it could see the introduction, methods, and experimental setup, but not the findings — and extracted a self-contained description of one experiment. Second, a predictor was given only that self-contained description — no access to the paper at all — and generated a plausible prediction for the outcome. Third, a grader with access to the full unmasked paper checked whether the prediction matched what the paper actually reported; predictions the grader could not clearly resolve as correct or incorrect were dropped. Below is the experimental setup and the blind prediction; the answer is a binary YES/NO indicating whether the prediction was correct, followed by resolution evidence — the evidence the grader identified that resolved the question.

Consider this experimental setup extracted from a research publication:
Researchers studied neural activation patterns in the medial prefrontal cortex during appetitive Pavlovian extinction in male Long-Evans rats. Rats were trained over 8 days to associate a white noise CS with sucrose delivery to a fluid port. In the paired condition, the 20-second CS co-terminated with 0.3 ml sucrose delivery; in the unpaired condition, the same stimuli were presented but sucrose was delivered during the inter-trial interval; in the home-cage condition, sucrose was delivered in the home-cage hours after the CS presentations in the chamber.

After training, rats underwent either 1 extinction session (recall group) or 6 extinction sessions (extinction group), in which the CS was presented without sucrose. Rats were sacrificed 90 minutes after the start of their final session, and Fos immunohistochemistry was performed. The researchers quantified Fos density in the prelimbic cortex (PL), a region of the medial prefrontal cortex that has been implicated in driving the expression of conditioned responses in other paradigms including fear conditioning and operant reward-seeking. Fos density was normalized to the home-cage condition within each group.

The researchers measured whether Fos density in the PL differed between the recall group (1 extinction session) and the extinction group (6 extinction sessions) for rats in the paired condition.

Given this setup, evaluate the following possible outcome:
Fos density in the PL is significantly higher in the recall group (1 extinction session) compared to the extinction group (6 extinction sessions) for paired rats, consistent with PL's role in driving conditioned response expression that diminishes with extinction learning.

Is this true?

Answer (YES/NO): YES